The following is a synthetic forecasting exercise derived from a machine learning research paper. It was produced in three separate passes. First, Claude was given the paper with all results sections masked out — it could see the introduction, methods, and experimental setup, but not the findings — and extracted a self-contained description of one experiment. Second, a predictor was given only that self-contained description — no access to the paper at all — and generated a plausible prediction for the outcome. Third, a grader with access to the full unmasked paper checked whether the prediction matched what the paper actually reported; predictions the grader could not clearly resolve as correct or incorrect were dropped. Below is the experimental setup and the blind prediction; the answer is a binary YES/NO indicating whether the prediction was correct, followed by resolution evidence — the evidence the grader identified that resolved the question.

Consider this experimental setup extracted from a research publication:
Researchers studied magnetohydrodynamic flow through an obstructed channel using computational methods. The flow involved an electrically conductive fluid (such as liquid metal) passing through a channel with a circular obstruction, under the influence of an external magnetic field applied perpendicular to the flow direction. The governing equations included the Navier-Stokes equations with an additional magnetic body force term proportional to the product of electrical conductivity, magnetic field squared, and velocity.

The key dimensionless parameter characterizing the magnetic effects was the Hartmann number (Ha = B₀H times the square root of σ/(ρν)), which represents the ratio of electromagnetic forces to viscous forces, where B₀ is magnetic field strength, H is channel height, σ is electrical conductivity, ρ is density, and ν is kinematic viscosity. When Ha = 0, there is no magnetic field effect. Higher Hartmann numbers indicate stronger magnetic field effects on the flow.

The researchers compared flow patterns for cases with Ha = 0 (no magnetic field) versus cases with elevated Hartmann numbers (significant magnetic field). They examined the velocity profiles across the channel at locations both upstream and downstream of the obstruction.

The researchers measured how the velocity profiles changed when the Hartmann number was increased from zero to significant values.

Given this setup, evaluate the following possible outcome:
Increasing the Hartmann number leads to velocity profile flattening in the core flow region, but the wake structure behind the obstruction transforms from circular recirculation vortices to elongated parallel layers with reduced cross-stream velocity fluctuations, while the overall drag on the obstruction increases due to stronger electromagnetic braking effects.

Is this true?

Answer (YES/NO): NO